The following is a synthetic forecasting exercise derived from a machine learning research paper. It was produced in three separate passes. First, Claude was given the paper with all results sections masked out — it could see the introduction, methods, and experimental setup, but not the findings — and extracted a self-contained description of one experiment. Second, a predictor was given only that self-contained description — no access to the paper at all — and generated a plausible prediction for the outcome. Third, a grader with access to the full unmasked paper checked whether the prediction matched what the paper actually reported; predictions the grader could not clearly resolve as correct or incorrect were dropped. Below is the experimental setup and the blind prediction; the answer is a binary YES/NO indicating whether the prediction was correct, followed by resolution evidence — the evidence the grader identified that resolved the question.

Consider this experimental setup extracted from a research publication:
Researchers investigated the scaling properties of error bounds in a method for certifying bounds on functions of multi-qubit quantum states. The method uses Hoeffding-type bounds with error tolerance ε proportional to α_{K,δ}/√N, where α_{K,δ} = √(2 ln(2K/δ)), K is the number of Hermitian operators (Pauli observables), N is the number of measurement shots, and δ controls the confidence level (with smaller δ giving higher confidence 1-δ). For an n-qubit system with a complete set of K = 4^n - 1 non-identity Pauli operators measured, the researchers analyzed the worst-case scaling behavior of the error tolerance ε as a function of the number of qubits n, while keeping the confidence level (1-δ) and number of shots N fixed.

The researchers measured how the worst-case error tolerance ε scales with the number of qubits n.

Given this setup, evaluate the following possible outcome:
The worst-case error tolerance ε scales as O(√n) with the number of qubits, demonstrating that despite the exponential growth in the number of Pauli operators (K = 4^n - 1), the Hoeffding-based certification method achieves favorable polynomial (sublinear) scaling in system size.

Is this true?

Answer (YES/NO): YES